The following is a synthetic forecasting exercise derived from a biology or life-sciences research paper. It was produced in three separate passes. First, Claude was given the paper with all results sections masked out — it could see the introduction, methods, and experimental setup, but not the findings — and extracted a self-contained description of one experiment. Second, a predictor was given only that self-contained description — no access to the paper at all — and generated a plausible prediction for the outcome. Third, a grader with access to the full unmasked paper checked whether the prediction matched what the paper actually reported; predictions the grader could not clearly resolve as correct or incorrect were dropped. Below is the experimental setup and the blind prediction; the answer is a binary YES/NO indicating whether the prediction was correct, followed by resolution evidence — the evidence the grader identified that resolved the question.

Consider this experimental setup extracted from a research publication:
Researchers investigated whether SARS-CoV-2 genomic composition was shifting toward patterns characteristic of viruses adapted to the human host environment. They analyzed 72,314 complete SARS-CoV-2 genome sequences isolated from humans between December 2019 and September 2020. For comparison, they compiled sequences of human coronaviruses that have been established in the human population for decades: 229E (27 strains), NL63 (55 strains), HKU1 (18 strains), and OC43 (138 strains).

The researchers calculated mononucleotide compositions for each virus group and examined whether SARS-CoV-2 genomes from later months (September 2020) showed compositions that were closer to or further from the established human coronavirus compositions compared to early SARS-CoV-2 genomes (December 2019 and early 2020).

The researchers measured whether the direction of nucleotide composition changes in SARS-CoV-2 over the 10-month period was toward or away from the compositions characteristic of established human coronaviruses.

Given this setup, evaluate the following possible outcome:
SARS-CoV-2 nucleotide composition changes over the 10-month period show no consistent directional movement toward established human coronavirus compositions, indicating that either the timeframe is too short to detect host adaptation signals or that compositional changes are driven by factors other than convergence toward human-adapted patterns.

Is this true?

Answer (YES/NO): NO